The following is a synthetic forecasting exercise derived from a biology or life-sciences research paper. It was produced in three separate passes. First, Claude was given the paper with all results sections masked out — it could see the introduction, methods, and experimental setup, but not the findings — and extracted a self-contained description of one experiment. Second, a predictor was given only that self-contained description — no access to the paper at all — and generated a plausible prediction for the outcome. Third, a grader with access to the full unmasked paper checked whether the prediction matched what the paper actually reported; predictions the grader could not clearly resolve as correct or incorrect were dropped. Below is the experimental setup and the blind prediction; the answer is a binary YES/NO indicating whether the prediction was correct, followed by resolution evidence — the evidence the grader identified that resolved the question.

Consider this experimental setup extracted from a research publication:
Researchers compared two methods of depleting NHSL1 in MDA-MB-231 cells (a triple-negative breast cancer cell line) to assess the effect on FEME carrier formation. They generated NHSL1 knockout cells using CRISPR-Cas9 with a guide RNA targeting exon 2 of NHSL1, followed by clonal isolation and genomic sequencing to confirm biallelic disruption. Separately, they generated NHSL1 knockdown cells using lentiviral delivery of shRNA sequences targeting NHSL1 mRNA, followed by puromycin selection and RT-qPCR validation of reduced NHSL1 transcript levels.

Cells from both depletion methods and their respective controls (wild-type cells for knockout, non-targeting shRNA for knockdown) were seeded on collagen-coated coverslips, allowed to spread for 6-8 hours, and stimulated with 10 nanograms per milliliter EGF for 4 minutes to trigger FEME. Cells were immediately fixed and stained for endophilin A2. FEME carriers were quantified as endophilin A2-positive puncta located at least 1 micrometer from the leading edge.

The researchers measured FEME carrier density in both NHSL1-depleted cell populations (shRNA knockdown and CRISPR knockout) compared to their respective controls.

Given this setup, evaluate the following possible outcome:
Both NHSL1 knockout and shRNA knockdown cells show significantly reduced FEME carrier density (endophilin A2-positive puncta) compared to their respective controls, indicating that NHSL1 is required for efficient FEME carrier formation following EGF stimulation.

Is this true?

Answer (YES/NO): YES